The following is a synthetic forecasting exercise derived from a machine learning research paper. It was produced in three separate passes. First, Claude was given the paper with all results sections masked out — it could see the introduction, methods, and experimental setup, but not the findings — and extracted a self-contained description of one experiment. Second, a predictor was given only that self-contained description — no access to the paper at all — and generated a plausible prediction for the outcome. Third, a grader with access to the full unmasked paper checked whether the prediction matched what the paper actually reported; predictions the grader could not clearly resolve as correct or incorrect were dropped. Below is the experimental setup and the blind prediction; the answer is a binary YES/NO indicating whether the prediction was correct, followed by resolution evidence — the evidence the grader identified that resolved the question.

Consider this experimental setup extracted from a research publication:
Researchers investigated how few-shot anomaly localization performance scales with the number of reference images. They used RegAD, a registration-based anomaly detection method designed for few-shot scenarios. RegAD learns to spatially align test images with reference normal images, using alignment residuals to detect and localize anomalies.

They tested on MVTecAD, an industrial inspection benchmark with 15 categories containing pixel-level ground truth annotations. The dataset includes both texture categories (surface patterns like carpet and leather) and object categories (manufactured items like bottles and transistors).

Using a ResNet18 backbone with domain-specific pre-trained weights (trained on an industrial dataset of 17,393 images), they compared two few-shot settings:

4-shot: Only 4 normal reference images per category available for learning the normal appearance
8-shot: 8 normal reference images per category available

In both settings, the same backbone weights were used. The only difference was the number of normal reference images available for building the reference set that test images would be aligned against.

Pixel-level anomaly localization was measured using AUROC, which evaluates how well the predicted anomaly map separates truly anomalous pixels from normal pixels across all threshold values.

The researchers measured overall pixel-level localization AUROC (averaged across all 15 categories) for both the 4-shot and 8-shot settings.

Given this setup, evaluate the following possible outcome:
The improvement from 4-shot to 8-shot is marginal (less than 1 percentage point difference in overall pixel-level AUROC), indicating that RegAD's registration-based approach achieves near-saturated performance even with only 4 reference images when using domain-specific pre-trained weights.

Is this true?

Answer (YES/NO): YES